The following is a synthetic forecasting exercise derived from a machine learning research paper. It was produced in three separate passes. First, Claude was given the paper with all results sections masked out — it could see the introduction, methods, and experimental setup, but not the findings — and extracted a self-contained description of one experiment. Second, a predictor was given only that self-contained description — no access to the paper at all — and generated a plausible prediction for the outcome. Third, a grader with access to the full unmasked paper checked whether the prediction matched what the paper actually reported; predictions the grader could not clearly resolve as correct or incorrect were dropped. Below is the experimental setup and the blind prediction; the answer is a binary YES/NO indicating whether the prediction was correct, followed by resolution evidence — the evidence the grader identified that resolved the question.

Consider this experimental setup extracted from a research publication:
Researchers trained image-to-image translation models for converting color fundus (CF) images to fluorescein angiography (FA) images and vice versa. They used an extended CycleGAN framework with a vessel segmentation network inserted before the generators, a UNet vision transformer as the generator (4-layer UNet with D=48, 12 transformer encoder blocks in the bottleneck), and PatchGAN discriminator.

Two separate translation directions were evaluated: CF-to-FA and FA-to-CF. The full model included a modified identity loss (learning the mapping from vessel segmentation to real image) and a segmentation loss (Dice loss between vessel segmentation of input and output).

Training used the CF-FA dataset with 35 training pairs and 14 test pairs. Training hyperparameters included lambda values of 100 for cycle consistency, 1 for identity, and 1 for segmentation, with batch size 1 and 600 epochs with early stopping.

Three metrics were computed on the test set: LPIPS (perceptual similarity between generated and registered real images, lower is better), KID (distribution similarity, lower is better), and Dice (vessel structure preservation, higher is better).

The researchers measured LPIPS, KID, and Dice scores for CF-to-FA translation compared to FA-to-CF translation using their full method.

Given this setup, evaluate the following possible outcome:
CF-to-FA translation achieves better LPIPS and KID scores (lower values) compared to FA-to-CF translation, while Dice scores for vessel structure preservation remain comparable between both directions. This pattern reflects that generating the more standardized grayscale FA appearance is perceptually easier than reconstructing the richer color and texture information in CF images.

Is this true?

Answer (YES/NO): NO